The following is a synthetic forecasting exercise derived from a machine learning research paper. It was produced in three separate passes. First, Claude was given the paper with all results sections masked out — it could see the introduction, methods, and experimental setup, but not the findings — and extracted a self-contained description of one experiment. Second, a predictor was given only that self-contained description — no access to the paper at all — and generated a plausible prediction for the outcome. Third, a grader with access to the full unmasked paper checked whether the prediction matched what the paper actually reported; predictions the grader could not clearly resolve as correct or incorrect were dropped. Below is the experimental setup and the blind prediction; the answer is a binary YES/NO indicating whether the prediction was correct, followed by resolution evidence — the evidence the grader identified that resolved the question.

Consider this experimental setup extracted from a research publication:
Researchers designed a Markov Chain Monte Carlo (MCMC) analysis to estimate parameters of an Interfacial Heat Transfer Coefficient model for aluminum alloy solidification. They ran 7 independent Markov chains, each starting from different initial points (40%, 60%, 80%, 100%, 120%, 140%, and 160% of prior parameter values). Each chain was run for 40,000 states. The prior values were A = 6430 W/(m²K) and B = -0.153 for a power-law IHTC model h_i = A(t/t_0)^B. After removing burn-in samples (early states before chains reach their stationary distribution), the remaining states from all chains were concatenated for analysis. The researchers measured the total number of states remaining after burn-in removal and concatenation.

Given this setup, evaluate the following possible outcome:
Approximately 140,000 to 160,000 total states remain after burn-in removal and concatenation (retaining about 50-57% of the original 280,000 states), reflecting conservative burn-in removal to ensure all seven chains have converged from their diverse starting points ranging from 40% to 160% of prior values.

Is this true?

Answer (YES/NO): NO